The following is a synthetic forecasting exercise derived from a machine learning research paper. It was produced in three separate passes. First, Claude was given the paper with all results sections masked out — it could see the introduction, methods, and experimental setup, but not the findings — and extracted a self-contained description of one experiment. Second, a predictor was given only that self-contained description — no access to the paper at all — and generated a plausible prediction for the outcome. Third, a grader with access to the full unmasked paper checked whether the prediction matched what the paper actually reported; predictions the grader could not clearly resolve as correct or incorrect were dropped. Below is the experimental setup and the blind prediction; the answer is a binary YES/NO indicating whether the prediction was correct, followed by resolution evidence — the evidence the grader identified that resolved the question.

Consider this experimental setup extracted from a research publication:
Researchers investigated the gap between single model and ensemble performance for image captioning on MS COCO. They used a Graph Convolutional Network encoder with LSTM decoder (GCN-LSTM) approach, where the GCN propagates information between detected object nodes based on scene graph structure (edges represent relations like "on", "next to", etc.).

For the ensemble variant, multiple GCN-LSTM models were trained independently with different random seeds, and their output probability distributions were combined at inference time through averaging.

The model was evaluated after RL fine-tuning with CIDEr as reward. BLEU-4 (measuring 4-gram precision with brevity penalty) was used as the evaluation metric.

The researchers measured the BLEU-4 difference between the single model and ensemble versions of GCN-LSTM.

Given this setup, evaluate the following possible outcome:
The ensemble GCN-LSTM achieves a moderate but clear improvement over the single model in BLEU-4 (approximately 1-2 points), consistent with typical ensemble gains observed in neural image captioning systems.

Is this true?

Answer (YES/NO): NO